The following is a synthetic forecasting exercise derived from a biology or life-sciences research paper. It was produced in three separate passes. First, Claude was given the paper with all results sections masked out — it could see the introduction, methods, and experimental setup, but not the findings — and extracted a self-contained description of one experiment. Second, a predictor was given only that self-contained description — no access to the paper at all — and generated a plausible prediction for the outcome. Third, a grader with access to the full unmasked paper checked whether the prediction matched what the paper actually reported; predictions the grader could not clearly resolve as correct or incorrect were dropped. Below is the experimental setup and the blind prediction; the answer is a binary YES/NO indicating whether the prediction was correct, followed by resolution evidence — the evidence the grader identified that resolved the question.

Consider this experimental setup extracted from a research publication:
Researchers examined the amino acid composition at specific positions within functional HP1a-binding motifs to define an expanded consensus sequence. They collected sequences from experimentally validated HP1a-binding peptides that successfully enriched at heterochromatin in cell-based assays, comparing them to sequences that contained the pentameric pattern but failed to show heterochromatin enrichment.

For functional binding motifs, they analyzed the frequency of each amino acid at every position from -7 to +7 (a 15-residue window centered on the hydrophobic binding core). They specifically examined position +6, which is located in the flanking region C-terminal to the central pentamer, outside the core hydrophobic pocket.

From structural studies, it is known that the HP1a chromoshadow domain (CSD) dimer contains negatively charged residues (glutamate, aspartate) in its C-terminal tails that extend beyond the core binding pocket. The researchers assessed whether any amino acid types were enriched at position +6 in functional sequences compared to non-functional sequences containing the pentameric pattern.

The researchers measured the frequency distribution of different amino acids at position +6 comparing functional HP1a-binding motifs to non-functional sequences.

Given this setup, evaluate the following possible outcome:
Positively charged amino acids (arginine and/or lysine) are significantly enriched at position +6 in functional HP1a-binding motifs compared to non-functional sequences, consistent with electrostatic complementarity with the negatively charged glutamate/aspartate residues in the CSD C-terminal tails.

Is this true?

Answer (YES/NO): NO